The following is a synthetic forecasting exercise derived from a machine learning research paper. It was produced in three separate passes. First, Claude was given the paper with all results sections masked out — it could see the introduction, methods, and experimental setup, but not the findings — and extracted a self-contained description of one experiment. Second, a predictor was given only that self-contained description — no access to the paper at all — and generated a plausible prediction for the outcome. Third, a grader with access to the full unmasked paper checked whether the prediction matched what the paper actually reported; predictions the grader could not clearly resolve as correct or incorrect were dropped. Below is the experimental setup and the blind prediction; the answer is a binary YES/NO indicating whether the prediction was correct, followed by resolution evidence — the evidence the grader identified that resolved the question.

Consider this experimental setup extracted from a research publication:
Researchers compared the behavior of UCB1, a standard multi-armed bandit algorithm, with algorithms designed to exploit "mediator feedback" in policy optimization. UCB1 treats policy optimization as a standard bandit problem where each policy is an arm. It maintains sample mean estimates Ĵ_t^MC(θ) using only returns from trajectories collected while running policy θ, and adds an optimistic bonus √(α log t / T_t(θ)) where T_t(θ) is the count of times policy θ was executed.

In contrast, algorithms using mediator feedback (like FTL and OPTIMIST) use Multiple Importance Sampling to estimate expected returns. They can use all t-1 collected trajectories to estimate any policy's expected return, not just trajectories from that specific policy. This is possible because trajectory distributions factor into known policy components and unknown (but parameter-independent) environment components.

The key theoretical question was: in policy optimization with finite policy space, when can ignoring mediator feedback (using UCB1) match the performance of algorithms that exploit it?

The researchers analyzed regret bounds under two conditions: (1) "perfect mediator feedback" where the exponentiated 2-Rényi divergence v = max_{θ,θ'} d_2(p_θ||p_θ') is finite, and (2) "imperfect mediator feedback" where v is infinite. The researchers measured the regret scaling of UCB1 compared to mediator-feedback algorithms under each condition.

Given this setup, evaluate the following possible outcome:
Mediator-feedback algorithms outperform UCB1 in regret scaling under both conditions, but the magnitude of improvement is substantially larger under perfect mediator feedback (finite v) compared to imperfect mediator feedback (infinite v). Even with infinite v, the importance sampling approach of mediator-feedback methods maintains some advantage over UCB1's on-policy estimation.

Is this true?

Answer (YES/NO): NO